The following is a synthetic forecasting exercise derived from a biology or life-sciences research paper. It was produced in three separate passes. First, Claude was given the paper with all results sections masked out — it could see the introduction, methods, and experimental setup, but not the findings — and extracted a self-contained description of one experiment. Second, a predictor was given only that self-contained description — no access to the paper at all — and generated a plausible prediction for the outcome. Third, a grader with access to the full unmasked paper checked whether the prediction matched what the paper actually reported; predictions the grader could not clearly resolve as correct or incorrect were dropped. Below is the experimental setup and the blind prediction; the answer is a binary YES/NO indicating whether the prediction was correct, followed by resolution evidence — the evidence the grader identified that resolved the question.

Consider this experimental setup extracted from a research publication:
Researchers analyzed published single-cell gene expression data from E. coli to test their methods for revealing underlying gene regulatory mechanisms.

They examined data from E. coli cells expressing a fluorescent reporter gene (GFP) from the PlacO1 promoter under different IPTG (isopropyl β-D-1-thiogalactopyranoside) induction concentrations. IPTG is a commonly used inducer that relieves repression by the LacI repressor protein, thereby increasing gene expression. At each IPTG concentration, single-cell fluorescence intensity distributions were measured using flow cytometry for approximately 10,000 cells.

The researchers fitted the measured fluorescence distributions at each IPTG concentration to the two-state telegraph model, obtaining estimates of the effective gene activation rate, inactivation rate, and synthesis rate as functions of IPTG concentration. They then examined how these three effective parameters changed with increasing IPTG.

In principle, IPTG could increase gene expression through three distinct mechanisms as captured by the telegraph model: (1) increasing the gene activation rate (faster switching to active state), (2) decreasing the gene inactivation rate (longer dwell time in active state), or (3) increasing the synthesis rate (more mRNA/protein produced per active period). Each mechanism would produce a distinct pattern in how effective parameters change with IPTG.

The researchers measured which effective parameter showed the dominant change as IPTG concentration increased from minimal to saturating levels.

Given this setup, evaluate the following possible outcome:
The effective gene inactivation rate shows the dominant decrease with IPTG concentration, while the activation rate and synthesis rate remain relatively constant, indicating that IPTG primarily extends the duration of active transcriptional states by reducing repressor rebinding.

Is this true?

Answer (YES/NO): YES